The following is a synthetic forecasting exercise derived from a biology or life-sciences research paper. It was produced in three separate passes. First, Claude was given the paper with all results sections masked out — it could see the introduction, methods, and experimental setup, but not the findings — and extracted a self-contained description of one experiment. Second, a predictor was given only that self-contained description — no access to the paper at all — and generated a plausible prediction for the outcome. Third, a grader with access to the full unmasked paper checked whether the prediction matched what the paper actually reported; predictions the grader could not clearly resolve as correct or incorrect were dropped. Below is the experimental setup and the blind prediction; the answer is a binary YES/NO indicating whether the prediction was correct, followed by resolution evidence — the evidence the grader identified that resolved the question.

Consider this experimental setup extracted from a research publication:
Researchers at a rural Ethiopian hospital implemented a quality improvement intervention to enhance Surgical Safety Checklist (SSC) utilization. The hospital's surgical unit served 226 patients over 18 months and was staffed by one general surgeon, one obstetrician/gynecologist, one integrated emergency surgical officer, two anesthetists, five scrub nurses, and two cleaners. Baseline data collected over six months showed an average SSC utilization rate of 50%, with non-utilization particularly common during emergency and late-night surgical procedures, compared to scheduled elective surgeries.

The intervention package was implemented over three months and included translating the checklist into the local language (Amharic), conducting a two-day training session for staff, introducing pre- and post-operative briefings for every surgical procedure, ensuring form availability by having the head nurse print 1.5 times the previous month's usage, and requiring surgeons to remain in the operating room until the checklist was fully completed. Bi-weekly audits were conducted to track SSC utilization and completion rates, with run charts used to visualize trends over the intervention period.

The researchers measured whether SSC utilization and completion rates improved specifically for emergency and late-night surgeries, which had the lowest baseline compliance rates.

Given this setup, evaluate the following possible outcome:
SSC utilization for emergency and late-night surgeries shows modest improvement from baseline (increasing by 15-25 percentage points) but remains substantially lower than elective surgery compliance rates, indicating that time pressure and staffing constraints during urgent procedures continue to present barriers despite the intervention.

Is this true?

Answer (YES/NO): NO